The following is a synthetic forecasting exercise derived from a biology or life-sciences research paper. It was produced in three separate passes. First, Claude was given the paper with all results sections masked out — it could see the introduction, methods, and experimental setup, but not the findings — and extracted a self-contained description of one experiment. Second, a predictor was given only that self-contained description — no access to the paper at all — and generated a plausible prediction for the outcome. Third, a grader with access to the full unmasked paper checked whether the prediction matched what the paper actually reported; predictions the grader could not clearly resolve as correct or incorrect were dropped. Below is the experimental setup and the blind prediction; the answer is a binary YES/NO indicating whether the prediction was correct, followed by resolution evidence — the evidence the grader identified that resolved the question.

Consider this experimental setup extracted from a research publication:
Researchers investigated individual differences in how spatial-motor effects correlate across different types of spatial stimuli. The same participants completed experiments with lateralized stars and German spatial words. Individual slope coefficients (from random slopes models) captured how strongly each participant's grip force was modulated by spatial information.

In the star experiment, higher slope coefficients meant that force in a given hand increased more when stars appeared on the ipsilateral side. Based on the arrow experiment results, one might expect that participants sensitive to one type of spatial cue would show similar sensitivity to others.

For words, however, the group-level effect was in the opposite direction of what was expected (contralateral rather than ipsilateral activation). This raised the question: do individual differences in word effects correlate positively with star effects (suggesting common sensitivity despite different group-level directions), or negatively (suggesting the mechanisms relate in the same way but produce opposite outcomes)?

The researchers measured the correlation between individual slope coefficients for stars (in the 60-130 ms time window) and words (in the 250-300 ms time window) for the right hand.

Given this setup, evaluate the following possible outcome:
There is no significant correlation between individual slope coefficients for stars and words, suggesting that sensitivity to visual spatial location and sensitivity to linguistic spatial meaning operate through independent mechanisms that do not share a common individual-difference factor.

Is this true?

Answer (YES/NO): NO